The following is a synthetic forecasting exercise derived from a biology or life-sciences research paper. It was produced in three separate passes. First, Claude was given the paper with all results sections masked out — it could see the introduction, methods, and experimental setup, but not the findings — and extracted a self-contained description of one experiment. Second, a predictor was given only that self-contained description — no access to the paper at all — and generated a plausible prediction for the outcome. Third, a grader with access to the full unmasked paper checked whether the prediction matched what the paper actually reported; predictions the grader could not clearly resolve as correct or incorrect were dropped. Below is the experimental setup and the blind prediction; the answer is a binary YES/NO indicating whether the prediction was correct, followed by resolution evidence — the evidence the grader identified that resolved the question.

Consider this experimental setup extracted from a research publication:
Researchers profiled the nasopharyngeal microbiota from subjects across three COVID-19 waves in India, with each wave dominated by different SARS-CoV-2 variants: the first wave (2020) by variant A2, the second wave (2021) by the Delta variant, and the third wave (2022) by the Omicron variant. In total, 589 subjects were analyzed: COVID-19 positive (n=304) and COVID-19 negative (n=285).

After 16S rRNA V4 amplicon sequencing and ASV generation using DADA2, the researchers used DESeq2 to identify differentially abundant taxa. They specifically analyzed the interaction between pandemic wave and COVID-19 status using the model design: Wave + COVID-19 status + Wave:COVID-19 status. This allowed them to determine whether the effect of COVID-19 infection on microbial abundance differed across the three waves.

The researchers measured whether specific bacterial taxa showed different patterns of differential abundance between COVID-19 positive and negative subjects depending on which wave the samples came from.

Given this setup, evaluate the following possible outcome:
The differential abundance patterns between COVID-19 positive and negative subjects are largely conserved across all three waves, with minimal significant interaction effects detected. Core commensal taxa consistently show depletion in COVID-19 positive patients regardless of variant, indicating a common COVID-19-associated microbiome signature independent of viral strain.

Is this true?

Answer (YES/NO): NO